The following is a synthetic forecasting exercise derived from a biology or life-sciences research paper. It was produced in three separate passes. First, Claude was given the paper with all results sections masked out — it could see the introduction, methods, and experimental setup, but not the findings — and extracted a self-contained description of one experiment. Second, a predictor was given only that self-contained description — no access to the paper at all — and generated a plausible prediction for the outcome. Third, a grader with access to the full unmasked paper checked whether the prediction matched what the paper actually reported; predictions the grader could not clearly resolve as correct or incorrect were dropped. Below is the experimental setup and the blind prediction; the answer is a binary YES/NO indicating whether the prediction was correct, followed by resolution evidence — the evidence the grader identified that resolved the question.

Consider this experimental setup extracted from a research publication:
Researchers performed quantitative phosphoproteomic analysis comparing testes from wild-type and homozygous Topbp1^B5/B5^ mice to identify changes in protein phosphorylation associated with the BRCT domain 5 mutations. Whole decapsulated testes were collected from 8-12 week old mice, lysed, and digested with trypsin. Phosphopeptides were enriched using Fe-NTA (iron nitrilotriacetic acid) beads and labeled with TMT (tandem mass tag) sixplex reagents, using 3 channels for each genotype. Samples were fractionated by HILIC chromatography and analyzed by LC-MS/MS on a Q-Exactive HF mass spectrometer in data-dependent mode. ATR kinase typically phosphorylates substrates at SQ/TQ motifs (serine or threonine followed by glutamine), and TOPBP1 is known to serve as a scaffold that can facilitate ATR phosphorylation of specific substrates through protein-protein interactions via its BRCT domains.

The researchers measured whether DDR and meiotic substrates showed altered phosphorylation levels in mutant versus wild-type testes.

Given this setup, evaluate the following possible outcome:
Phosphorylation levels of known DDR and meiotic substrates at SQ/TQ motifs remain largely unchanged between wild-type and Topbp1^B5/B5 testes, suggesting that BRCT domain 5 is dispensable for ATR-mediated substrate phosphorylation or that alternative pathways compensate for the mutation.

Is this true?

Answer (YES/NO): YES